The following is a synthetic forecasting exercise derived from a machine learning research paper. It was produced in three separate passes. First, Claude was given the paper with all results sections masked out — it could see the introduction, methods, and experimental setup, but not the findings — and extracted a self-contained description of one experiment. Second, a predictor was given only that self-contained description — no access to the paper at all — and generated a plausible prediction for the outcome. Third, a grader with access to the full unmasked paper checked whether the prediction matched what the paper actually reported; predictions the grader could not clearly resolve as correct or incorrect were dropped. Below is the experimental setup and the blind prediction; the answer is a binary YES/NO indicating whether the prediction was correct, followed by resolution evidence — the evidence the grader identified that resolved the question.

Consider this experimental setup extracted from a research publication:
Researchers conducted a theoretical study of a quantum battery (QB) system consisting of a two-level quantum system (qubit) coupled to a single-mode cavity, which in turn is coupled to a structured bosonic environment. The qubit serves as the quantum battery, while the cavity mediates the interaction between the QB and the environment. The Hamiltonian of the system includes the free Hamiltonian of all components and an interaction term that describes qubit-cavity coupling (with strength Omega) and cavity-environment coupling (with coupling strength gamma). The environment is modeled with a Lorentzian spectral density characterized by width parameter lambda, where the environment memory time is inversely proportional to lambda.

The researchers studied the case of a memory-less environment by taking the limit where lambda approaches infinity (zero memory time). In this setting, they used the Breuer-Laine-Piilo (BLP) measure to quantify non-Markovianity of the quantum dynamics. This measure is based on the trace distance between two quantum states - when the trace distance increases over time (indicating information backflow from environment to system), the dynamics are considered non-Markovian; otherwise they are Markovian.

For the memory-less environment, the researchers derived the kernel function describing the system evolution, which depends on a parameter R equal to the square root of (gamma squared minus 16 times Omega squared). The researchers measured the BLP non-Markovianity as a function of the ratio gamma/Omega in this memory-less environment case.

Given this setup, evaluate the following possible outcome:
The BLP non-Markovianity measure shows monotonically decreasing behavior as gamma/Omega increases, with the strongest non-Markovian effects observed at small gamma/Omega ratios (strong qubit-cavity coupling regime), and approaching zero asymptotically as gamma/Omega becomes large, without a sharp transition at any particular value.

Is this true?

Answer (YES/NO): NO